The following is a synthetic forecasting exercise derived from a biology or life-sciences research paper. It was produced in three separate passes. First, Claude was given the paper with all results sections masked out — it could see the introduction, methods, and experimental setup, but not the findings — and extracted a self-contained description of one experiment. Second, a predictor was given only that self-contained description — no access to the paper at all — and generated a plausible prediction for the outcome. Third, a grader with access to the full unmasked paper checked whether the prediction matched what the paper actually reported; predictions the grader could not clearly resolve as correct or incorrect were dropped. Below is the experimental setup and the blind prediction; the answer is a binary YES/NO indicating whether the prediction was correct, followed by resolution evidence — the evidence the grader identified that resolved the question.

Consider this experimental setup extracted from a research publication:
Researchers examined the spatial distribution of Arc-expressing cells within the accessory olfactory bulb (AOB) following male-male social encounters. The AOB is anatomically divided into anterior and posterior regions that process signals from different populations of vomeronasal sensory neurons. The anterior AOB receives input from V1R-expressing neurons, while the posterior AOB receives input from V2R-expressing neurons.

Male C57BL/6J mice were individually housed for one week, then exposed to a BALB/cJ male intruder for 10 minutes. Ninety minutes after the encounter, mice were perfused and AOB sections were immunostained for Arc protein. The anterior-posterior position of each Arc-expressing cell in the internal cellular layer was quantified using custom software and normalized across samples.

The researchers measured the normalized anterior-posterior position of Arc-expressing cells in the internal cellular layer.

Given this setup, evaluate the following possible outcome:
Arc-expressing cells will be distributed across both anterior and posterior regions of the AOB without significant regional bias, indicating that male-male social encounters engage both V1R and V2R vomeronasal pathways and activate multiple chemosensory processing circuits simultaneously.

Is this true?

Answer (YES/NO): NO